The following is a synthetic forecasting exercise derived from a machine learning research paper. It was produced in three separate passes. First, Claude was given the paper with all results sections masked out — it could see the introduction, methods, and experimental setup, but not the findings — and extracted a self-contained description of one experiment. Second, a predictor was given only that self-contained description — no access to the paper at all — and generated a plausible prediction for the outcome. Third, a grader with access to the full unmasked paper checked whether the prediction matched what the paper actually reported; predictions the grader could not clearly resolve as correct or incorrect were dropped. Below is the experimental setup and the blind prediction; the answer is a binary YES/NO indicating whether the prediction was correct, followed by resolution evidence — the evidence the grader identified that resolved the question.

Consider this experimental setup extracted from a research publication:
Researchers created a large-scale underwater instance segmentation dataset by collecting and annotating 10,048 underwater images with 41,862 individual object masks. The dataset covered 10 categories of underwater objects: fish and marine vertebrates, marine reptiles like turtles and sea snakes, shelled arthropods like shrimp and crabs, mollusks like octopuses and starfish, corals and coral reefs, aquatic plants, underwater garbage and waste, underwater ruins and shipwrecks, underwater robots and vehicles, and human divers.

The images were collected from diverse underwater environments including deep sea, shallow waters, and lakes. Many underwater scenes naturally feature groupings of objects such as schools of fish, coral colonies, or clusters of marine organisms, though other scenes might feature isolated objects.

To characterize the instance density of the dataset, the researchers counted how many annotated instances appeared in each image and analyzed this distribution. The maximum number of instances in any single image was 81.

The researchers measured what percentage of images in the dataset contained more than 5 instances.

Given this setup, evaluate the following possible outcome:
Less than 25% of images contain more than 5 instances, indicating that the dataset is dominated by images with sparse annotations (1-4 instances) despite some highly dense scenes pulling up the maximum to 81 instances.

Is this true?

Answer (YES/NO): YES